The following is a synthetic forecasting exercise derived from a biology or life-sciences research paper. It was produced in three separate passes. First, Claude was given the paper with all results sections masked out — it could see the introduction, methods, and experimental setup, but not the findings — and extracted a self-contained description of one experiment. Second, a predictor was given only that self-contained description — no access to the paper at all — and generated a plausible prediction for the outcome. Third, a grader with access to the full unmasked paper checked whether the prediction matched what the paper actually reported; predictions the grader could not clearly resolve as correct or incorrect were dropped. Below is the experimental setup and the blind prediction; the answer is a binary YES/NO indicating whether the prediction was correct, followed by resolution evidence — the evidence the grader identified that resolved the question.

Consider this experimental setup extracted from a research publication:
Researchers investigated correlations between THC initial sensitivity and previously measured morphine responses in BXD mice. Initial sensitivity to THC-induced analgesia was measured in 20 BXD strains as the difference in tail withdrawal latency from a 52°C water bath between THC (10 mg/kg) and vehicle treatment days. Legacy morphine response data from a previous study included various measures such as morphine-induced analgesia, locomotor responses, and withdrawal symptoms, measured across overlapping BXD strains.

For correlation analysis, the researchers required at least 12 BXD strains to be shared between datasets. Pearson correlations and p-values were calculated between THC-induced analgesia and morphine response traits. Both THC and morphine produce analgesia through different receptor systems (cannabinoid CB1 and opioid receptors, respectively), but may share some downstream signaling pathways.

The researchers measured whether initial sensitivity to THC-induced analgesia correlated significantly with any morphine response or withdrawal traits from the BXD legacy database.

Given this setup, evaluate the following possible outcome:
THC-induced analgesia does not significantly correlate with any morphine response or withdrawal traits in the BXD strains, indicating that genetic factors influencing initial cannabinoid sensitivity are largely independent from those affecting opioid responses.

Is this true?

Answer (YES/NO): NO